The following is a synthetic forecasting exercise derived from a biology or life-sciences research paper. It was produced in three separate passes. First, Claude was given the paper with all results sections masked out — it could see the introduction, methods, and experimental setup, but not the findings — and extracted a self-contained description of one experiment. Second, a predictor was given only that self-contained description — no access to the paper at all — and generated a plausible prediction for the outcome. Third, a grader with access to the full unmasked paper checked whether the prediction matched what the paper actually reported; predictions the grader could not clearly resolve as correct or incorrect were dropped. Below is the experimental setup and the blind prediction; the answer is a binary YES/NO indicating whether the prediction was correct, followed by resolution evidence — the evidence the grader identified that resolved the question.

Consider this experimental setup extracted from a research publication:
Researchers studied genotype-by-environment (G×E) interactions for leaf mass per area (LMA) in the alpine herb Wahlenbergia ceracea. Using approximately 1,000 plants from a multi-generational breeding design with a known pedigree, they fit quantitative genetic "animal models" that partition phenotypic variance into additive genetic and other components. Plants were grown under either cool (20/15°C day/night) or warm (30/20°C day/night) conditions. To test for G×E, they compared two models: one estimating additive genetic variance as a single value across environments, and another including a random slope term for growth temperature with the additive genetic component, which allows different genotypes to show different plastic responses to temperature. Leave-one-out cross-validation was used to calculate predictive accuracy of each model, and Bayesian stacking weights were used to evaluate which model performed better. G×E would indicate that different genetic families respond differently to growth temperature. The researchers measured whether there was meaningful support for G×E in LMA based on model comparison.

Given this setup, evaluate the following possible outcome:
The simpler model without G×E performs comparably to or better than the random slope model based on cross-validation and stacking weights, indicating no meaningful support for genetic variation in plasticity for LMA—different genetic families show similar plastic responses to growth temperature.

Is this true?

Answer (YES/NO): NO